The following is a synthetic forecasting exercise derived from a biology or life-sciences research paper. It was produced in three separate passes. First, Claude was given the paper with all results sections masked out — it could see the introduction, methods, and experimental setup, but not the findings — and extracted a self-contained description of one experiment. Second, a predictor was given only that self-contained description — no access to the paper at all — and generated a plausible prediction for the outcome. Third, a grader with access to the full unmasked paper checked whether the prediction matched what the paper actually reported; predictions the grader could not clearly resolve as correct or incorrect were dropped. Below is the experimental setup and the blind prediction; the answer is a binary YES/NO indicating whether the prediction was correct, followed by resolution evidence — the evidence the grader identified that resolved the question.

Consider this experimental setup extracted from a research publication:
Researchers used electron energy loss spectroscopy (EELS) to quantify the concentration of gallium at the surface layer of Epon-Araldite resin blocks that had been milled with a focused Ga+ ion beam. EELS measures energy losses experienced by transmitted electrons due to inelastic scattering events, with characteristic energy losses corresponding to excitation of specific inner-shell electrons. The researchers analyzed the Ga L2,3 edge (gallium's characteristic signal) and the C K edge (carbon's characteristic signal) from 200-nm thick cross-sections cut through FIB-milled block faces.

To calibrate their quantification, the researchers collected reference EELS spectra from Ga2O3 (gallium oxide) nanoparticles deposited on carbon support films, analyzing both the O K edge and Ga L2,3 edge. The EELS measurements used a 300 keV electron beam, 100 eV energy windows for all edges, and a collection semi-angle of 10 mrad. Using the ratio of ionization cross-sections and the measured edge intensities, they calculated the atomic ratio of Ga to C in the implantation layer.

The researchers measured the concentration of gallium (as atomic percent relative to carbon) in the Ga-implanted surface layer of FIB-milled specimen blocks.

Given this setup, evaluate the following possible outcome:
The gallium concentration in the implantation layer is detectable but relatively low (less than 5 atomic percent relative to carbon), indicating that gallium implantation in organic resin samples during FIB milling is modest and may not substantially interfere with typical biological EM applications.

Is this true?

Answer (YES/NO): NO